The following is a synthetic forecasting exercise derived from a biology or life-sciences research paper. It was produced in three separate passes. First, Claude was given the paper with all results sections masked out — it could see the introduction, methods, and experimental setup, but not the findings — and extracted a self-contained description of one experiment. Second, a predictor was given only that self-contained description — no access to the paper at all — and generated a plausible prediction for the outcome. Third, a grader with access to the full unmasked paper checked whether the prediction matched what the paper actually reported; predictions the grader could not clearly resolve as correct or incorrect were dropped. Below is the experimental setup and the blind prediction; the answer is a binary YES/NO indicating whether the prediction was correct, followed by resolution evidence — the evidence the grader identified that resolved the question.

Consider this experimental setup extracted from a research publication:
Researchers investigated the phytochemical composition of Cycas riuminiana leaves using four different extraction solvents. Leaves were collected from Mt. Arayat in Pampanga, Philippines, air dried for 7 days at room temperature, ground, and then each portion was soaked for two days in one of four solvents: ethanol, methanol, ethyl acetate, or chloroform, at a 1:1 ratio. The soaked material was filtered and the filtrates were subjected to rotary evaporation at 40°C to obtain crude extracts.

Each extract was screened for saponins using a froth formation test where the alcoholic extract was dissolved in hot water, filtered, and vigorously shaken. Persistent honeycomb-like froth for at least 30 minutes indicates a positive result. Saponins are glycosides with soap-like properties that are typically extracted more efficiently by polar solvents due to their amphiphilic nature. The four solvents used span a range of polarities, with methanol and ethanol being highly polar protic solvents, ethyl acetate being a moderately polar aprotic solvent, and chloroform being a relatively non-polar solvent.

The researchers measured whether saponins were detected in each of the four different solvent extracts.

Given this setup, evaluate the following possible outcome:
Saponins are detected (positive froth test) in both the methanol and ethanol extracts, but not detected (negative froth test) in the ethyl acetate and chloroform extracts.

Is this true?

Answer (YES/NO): NO